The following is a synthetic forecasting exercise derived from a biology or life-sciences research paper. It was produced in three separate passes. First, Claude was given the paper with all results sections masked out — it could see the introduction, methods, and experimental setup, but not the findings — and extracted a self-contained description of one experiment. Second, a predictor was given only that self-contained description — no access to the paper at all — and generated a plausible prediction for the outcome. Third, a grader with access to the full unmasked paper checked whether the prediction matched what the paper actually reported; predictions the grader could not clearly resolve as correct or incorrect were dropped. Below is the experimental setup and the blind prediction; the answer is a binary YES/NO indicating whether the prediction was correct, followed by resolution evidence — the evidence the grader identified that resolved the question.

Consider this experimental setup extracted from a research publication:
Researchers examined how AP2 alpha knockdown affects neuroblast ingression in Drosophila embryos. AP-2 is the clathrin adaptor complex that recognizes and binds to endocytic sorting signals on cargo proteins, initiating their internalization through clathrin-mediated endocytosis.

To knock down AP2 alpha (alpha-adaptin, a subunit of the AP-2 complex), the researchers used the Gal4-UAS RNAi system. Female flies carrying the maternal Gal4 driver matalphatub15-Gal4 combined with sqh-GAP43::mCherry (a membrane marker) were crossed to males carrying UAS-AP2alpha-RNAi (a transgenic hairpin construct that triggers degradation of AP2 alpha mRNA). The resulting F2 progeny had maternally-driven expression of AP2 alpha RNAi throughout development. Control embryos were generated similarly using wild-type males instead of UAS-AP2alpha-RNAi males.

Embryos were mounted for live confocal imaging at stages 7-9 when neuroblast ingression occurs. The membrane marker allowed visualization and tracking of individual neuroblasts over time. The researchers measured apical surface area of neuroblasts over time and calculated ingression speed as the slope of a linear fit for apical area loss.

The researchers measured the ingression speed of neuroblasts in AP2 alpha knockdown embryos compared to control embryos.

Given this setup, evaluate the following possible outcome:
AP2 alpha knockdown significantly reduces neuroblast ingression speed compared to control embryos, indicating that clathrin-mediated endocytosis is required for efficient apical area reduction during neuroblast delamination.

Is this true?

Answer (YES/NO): YES